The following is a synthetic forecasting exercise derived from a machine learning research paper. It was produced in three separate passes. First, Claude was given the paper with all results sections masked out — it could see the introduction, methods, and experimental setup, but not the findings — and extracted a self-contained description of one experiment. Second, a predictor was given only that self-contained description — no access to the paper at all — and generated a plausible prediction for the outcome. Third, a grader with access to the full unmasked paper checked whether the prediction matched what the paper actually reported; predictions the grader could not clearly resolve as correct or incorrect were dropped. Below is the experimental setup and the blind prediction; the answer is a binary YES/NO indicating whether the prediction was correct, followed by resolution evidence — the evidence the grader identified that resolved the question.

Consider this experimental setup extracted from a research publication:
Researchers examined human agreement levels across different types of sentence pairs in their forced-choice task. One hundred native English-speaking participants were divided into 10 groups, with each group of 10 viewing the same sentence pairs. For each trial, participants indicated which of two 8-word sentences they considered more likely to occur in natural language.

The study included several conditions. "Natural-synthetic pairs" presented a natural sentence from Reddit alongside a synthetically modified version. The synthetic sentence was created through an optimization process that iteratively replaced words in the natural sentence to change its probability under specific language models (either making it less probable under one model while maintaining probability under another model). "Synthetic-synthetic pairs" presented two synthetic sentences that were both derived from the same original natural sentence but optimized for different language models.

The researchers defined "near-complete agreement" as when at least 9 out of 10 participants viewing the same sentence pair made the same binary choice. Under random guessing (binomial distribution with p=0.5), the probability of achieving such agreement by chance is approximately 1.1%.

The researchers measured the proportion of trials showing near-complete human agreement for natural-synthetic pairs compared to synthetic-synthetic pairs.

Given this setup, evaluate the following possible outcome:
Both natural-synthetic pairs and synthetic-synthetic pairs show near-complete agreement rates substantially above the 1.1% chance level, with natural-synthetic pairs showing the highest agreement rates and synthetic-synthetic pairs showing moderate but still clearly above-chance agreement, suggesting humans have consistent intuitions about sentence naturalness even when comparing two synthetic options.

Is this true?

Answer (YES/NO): YES